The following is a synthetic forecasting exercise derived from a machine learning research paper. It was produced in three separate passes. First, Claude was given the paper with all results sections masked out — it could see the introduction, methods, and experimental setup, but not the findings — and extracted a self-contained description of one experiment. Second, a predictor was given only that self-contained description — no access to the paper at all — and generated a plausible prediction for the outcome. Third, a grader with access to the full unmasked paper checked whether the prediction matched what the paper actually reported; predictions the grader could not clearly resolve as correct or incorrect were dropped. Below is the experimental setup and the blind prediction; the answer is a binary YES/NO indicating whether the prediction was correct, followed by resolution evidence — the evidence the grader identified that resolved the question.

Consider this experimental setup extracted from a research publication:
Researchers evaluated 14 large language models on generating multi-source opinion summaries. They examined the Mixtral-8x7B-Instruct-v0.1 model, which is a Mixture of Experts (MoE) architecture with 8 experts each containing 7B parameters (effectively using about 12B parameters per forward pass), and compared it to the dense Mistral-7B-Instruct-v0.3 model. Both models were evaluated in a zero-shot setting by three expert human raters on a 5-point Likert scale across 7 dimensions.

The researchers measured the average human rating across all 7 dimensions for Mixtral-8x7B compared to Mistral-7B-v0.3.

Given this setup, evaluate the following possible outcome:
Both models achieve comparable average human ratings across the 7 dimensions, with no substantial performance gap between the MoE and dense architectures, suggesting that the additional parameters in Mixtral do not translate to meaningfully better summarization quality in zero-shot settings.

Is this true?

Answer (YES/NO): NO